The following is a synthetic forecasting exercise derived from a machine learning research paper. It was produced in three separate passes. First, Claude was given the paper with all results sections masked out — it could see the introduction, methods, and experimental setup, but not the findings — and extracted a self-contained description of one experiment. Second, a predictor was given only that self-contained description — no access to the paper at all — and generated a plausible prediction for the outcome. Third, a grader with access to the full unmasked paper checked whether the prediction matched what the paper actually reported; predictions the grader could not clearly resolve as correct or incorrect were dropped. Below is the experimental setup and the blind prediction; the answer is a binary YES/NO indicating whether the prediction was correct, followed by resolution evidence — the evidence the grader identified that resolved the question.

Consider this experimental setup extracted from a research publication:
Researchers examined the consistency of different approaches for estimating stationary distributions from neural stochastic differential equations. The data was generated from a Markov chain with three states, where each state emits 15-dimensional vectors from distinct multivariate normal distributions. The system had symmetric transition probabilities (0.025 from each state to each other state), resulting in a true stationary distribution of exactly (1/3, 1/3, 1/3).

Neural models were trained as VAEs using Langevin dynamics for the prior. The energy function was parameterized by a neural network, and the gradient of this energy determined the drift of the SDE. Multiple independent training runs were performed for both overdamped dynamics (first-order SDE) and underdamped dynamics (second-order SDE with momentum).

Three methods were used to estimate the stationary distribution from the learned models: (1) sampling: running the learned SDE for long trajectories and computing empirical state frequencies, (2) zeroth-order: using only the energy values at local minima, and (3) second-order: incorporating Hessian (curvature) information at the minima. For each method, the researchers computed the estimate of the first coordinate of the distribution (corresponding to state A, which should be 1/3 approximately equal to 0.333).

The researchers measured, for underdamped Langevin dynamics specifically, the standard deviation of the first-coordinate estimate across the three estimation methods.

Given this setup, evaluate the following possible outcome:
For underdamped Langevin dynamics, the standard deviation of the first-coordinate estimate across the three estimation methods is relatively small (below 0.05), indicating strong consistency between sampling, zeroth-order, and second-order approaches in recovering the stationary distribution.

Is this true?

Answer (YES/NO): YES